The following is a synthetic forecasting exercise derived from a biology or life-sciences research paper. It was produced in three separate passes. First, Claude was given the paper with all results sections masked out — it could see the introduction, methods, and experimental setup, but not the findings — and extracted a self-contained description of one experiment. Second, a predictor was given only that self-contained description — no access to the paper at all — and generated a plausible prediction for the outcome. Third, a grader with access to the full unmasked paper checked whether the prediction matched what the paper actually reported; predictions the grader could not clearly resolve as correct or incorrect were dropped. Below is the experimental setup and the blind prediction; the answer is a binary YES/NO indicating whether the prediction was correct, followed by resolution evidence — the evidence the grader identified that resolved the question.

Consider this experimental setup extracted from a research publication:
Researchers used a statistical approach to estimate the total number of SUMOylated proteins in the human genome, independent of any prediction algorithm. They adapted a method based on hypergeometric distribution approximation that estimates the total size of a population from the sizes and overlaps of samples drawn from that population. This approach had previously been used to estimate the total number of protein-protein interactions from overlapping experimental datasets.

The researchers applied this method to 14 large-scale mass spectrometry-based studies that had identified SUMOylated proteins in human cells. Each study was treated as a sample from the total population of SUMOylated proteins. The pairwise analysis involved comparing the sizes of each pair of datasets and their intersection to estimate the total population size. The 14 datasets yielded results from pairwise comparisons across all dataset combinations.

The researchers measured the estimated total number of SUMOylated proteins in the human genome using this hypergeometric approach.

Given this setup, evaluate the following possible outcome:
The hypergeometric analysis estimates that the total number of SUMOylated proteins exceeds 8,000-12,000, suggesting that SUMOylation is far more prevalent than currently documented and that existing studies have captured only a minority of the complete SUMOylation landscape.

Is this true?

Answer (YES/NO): NO